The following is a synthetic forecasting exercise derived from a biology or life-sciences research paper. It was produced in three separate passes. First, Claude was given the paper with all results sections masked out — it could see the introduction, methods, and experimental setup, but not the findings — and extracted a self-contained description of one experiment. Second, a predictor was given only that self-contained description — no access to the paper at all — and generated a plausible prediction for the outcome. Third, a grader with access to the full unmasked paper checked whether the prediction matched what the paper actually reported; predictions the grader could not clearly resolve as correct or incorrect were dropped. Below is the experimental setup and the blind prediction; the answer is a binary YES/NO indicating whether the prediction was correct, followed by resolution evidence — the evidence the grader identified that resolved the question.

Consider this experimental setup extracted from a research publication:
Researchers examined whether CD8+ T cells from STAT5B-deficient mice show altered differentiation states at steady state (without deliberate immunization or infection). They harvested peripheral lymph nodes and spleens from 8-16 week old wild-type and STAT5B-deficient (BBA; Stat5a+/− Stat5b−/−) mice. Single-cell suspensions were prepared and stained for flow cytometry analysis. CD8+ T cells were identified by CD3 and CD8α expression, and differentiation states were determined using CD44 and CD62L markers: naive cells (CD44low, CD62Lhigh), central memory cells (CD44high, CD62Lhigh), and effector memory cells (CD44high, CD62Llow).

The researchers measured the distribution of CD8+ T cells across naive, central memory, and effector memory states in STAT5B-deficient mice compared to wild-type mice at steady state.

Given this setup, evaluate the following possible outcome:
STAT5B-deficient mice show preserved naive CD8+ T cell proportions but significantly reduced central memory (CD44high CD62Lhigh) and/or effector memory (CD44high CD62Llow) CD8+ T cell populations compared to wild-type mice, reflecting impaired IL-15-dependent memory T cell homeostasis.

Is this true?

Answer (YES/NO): NO